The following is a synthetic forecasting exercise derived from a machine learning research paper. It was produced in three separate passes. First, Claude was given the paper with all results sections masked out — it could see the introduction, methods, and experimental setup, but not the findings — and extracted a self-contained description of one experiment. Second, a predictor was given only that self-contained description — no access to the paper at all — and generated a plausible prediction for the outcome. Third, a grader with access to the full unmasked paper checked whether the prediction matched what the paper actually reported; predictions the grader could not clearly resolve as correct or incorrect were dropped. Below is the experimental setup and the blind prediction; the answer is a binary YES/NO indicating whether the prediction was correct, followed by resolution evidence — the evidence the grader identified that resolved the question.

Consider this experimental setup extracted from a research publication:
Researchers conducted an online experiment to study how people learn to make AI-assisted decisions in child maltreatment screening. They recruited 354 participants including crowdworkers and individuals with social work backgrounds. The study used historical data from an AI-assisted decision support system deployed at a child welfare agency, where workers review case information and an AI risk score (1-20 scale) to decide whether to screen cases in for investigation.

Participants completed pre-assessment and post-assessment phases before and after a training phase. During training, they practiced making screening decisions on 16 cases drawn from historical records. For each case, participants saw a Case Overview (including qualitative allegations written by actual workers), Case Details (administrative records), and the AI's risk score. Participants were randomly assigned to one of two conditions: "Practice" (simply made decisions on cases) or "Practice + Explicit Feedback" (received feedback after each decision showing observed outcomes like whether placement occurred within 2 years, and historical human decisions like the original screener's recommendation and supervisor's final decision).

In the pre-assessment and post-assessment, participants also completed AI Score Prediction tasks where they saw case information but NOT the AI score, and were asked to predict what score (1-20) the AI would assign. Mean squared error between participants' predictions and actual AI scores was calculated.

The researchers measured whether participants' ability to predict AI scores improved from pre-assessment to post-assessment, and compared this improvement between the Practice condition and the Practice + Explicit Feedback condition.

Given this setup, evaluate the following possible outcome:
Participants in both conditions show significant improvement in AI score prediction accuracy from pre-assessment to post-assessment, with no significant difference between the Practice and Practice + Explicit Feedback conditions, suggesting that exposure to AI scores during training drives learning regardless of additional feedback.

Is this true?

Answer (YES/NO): NO